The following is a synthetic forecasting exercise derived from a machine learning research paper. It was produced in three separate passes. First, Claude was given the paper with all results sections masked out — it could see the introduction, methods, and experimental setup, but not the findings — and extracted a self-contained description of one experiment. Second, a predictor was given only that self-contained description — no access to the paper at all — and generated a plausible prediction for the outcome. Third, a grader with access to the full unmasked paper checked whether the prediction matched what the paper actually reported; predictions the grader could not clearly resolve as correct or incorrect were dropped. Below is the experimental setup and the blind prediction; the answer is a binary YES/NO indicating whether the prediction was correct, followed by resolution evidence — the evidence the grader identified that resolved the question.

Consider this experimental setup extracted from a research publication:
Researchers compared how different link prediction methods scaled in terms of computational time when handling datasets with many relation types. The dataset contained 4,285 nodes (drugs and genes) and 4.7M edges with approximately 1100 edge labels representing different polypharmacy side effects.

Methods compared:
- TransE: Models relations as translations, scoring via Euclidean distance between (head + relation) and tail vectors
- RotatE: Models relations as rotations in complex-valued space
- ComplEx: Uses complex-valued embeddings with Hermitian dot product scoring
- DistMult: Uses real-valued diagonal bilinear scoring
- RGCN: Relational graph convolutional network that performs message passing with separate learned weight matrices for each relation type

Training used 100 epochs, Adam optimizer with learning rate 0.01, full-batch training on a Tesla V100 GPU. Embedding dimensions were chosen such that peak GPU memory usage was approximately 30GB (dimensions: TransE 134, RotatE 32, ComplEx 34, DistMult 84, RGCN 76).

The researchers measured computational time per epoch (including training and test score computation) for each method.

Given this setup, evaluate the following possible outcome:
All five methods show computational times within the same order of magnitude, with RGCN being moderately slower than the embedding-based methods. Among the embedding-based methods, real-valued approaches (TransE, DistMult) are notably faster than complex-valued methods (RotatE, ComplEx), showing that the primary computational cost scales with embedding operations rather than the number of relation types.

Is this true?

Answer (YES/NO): NO